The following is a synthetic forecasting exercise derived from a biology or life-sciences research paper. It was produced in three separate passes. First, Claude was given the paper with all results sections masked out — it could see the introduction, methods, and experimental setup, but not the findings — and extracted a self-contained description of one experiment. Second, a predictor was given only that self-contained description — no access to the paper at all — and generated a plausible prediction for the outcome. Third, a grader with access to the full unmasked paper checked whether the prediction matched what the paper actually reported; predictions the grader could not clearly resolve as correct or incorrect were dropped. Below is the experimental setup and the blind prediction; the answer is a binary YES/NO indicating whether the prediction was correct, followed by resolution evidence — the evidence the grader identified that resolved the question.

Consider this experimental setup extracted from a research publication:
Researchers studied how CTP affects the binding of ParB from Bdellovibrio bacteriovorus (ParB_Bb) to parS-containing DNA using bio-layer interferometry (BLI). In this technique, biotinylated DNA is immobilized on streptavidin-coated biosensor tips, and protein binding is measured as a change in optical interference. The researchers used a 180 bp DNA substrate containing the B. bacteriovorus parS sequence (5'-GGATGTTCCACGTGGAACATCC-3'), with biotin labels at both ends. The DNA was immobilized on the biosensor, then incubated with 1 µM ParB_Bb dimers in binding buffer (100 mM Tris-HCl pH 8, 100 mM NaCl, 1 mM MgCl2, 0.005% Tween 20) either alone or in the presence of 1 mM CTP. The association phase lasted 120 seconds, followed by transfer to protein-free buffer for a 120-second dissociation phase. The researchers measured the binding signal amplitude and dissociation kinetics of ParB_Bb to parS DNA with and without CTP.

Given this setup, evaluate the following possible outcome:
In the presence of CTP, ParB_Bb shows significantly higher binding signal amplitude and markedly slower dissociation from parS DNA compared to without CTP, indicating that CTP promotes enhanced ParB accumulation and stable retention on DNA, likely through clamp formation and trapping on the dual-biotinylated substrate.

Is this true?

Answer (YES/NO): YES